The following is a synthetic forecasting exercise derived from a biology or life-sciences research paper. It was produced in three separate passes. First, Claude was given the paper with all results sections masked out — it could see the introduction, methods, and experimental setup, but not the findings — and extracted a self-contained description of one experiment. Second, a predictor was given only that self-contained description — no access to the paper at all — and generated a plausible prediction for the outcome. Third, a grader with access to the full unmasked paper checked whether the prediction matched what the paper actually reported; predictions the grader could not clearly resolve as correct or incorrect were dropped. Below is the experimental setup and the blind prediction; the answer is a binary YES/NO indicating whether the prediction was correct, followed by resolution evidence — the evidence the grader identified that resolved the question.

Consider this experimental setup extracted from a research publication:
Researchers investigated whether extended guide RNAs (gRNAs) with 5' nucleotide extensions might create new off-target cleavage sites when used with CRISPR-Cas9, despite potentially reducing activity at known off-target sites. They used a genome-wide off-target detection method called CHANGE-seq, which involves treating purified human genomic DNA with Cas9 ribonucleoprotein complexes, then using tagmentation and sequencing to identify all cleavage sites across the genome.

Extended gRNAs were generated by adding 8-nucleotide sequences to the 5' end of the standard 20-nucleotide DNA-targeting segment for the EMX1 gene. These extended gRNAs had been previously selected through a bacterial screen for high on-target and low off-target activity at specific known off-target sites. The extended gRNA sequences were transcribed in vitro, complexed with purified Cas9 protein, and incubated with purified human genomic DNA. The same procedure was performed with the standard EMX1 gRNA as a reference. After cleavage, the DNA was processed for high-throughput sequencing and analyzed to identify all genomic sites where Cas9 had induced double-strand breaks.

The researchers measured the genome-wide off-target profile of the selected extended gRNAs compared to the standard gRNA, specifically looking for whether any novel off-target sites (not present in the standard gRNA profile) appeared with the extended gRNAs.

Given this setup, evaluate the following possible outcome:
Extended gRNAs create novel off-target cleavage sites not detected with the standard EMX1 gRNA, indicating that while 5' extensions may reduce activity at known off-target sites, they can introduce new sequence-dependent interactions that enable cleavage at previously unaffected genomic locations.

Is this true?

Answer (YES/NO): NO